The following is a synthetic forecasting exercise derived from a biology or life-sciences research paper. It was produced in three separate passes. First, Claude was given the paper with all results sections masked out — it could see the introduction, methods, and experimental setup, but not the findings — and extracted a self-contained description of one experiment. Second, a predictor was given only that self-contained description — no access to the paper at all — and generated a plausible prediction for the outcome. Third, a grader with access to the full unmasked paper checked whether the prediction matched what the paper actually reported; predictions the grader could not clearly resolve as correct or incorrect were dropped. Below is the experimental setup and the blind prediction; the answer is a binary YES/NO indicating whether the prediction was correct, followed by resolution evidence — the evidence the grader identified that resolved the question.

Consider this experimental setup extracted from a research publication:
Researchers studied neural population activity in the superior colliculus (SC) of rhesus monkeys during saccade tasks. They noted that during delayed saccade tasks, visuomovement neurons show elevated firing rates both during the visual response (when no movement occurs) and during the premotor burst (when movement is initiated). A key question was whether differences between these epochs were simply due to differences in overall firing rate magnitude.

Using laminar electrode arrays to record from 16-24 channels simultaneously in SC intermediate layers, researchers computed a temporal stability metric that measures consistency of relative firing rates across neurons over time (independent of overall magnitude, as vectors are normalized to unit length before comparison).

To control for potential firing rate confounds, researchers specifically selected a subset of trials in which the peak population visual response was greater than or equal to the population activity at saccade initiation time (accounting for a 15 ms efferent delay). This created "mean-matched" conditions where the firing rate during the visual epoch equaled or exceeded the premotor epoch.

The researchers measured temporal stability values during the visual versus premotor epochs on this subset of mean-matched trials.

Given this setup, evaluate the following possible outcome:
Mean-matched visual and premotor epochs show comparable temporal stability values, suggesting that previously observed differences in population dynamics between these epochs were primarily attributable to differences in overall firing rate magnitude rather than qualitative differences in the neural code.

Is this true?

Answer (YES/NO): NO